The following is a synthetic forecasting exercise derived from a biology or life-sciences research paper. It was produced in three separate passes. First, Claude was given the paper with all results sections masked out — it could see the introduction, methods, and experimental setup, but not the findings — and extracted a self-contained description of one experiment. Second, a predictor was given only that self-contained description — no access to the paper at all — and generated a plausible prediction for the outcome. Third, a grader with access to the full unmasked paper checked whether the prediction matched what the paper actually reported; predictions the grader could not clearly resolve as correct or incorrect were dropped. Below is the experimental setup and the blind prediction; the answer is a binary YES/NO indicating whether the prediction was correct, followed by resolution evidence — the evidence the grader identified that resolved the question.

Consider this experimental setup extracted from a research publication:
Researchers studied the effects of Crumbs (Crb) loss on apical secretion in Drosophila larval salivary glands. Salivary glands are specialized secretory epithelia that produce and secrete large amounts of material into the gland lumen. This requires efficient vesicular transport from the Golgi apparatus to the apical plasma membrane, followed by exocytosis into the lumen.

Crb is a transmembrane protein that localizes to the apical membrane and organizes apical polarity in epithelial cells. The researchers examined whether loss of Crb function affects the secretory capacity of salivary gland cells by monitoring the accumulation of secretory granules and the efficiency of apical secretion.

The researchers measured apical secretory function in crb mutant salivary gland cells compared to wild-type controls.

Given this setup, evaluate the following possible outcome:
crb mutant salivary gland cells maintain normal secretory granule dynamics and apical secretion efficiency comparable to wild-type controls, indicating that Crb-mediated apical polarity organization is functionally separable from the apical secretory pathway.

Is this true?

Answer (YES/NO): NO